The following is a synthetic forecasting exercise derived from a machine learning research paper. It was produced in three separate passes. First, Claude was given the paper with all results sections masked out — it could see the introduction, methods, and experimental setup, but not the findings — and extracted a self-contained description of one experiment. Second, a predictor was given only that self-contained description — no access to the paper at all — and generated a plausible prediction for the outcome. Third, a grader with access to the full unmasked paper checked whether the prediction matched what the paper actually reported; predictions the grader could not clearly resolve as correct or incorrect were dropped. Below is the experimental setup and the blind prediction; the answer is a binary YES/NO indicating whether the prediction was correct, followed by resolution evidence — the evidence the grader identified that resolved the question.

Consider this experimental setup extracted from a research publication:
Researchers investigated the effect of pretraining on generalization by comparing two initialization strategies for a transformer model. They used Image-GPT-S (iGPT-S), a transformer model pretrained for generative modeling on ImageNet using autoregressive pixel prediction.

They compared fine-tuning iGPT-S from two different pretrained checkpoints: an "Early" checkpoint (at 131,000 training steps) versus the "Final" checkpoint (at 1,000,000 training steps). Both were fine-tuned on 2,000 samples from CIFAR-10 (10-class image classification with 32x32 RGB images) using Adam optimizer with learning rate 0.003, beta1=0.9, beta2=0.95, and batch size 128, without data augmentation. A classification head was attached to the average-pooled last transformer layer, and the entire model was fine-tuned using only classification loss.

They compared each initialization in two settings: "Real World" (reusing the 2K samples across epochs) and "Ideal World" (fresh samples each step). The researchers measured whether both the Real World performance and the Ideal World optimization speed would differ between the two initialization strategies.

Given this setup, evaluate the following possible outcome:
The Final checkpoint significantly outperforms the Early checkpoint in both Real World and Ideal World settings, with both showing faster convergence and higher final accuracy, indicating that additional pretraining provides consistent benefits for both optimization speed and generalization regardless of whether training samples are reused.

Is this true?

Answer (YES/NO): YES